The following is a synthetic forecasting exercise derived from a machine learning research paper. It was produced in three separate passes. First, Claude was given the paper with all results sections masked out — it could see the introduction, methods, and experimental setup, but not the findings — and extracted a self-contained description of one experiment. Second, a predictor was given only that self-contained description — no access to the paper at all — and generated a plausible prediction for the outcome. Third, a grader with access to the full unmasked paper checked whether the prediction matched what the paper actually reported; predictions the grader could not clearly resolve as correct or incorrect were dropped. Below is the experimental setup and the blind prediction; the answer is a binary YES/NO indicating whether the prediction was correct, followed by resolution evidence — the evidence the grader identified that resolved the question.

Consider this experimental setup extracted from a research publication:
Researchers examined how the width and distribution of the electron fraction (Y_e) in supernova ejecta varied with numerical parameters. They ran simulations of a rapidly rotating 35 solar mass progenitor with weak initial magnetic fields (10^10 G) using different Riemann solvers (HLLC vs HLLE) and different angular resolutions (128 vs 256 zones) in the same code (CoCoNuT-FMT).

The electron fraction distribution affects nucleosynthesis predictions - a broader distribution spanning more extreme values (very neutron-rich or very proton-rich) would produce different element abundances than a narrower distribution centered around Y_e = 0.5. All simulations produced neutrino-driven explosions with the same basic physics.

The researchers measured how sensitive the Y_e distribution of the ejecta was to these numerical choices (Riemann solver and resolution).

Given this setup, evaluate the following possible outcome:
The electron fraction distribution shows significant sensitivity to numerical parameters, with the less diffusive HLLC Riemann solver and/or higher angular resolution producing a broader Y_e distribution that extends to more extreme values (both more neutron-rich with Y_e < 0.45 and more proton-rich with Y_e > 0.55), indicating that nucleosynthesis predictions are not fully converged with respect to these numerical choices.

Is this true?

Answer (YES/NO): NO